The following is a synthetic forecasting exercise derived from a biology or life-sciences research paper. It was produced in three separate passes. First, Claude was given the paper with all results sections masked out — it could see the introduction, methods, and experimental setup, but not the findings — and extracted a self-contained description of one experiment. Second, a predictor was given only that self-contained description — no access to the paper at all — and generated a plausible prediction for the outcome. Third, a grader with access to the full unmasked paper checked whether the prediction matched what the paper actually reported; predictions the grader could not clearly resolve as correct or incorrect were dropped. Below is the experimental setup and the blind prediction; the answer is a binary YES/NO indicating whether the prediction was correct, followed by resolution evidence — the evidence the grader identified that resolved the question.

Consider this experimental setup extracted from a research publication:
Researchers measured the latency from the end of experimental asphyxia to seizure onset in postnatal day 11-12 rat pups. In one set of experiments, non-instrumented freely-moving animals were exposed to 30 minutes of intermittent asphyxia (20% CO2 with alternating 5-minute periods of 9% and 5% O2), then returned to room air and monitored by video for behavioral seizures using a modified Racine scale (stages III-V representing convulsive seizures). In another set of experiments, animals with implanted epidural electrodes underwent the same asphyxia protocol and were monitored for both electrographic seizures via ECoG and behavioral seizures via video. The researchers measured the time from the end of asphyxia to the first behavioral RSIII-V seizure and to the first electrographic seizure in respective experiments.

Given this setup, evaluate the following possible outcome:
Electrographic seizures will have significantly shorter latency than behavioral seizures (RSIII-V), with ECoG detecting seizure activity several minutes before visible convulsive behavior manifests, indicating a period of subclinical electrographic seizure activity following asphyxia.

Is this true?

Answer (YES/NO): NO